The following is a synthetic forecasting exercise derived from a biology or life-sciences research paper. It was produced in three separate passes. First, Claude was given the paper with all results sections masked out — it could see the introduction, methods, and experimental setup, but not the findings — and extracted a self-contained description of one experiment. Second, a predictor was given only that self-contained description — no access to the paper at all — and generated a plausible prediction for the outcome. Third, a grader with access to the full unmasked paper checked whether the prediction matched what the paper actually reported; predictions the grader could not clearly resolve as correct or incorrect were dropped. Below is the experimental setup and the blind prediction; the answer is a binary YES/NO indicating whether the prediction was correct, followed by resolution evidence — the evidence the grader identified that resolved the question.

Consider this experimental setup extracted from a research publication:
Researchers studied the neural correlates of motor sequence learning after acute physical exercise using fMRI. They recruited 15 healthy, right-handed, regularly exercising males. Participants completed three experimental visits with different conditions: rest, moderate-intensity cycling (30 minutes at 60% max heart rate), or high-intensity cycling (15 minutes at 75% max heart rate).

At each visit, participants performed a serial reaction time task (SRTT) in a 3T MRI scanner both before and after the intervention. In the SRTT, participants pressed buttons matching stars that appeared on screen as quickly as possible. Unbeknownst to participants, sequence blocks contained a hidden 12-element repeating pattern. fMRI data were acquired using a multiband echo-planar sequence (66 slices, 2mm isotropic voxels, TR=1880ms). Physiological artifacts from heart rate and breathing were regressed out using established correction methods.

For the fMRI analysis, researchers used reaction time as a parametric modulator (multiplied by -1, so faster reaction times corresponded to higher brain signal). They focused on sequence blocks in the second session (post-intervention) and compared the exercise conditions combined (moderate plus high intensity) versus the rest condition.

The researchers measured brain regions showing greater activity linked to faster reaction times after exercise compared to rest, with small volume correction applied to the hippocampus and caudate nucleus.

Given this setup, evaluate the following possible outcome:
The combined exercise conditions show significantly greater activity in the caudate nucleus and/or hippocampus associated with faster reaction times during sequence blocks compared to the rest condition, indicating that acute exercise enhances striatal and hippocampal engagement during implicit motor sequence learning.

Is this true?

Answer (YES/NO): YES